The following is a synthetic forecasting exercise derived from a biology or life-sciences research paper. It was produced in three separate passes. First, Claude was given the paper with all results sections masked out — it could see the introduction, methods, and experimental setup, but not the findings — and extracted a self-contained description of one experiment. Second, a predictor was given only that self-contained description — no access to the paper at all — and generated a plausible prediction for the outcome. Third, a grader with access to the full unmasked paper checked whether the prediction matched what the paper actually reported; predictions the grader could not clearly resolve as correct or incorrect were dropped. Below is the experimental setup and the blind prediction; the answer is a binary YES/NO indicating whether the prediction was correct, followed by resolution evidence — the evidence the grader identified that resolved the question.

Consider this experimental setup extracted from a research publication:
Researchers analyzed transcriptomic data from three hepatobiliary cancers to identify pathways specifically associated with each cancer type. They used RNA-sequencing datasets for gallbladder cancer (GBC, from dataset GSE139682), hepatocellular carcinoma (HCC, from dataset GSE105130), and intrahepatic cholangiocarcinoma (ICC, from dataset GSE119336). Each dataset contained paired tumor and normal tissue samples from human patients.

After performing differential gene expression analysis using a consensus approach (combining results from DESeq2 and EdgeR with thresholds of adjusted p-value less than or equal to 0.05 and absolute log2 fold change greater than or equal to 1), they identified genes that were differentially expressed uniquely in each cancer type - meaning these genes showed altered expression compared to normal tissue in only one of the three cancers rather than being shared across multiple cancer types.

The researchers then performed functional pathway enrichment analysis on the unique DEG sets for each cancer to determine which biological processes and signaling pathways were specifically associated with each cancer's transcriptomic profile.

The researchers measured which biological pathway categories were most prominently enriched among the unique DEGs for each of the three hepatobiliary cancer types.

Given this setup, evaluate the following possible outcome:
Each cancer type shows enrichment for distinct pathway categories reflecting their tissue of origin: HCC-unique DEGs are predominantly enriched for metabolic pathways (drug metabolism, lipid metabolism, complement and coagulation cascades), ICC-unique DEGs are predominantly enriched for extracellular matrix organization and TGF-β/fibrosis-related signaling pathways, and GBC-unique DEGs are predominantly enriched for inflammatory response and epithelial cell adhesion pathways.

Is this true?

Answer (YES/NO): NO